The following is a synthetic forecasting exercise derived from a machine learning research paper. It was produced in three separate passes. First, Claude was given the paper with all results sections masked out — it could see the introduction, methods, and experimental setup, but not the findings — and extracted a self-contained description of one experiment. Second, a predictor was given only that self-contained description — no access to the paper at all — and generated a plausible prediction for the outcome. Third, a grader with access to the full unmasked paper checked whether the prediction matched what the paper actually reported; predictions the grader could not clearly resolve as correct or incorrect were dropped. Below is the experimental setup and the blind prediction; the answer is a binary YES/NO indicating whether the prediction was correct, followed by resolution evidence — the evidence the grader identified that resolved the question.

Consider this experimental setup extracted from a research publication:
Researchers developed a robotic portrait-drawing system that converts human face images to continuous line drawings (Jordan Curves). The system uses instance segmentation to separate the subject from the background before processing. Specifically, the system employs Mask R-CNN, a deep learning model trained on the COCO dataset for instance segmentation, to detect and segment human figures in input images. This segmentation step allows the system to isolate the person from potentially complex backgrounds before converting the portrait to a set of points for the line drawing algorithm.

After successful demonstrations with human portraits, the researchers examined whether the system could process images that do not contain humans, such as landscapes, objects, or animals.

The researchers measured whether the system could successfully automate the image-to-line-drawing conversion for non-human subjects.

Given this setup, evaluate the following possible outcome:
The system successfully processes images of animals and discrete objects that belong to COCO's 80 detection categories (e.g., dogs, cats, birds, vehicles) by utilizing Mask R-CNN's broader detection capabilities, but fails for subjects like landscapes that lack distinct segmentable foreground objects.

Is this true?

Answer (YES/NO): NO